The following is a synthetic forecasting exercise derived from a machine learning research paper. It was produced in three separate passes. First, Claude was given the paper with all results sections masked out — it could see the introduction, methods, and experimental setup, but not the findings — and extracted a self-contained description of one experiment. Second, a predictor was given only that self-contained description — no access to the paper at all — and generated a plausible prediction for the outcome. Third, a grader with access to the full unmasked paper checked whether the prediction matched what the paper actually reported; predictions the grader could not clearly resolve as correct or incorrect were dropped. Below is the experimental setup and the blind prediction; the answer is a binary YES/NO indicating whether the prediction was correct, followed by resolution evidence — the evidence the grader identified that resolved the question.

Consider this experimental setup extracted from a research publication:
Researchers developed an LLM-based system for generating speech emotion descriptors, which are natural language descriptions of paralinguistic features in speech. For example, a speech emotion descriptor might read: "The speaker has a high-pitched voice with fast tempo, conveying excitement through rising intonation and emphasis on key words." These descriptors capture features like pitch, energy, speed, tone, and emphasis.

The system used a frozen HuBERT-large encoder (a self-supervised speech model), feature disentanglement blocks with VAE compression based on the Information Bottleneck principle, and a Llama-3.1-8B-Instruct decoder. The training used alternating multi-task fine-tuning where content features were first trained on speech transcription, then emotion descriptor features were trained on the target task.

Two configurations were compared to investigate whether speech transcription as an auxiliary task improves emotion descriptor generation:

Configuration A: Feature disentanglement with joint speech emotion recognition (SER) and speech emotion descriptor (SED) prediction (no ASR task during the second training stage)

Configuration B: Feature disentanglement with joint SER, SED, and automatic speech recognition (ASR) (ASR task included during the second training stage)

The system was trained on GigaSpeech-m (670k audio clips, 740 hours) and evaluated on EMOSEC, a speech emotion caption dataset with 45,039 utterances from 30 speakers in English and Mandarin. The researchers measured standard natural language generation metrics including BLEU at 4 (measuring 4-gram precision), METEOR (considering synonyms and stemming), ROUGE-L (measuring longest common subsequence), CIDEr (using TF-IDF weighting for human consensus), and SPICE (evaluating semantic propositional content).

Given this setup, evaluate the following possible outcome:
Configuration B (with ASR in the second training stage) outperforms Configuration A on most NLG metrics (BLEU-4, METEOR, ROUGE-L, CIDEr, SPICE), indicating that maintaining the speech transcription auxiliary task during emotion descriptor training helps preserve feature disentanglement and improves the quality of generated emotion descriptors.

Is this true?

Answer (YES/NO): YES